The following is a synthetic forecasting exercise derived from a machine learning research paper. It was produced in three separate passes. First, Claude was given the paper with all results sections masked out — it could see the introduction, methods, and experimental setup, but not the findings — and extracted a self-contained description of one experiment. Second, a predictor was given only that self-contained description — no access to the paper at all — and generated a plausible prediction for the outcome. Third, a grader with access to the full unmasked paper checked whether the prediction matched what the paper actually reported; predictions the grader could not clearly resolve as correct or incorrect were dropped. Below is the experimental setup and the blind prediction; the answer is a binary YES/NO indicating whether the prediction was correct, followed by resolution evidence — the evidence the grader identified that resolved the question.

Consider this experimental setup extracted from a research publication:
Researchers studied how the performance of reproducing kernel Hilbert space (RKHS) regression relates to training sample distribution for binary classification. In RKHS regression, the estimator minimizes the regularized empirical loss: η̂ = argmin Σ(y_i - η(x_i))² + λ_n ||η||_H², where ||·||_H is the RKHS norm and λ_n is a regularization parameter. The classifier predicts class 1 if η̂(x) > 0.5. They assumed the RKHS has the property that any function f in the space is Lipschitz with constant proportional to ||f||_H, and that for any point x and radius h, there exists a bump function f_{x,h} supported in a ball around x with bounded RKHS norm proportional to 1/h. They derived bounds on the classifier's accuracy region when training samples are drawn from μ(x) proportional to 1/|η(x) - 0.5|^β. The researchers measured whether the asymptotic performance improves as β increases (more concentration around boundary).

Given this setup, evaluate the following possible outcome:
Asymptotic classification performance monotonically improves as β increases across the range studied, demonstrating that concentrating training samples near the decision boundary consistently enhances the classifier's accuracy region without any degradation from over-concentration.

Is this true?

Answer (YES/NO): YES